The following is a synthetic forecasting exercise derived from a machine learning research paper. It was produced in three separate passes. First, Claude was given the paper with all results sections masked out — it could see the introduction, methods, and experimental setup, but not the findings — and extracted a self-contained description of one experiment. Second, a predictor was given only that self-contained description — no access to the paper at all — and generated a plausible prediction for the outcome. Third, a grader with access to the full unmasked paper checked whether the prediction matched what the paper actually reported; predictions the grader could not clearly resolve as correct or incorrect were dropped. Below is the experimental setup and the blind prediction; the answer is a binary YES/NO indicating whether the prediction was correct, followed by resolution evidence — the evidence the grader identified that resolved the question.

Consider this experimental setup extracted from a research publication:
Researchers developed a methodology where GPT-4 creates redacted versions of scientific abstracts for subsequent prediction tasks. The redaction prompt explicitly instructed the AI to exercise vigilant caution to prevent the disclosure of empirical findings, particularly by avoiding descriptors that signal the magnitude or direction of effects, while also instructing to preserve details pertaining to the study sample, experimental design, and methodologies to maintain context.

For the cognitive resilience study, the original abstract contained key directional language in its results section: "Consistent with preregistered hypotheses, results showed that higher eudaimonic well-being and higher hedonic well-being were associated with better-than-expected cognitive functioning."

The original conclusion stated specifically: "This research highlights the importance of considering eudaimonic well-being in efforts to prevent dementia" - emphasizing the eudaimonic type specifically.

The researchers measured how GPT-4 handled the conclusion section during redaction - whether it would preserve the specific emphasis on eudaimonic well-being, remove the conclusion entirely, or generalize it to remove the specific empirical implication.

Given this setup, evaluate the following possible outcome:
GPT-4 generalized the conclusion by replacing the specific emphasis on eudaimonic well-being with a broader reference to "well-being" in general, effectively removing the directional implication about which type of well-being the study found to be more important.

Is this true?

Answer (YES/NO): YES